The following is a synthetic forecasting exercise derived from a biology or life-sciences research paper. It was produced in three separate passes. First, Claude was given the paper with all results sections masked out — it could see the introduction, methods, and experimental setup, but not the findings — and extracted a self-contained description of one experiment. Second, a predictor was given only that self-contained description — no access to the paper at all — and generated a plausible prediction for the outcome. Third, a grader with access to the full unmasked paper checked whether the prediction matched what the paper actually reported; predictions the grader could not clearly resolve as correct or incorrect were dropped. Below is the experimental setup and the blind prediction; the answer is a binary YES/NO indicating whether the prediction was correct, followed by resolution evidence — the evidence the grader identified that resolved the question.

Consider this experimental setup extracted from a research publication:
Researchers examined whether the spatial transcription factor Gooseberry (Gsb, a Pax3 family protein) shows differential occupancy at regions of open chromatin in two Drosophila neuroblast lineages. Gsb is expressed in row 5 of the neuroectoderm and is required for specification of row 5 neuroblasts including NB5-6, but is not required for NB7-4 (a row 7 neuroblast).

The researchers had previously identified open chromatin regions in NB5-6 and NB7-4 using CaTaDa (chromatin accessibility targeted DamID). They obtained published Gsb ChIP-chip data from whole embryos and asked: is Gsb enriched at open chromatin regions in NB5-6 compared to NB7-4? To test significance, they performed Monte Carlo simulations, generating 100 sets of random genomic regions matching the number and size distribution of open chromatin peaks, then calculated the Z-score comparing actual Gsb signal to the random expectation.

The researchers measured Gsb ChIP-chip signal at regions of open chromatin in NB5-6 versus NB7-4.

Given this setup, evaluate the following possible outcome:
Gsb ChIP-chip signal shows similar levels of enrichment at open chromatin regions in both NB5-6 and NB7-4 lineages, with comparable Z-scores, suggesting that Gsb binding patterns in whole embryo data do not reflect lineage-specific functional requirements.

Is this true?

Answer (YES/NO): NO